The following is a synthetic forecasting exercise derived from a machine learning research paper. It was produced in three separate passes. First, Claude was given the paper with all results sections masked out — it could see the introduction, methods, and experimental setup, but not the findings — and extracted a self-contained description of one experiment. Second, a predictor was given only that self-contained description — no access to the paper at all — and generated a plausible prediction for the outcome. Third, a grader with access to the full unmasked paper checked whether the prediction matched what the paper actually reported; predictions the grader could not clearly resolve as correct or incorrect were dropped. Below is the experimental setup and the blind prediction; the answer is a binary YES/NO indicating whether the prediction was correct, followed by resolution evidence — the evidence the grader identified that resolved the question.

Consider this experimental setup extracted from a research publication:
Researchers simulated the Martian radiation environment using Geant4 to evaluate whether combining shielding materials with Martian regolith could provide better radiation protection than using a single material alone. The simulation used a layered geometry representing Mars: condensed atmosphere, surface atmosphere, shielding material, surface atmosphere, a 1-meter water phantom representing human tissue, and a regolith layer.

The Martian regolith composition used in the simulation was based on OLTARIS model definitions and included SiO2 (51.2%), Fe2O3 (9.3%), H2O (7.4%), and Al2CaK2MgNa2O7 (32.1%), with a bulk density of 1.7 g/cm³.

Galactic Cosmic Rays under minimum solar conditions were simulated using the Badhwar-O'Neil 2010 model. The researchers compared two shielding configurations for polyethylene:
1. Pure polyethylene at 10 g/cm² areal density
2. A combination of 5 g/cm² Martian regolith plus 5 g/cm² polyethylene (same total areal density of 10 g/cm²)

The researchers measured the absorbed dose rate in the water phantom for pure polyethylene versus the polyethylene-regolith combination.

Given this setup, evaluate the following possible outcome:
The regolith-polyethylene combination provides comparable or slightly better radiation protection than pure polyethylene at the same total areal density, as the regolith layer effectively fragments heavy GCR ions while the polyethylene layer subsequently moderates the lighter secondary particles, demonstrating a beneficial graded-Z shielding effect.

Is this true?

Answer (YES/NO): NO